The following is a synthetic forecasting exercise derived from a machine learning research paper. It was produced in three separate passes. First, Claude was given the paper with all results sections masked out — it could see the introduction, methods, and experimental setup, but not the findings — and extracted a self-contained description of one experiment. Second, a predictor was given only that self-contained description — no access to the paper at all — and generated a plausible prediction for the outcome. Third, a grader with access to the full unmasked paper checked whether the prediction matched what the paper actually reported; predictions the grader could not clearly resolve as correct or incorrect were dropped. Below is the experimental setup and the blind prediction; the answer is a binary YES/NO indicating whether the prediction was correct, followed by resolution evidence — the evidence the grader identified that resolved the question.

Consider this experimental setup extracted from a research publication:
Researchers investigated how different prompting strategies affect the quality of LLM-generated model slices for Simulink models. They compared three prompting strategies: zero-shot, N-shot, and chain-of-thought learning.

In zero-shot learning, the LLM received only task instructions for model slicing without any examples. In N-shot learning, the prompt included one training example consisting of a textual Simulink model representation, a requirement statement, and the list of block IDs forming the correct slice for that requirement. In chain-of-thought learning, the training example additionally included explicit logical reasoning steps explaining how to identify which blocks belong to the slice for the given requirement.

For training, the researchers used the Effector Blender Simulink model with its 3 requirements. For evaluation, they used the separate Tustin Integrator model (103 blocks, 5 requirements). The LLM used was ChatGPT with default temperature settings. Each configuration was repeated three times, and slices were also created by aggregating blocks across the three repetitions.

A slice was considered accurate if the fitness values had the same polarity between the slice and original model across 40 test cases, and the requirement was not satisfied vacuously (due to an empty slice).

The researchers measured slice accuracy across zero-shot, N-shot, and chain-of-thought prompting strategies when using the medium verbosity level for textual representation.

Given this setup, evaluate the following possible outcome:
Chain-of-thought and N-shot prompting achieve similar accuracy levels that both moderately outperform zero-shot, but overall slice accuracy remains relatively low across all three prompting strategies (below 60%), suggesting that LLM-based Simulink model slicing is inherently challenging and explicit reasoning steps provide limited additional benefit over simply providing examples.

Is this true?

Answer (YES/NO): NO